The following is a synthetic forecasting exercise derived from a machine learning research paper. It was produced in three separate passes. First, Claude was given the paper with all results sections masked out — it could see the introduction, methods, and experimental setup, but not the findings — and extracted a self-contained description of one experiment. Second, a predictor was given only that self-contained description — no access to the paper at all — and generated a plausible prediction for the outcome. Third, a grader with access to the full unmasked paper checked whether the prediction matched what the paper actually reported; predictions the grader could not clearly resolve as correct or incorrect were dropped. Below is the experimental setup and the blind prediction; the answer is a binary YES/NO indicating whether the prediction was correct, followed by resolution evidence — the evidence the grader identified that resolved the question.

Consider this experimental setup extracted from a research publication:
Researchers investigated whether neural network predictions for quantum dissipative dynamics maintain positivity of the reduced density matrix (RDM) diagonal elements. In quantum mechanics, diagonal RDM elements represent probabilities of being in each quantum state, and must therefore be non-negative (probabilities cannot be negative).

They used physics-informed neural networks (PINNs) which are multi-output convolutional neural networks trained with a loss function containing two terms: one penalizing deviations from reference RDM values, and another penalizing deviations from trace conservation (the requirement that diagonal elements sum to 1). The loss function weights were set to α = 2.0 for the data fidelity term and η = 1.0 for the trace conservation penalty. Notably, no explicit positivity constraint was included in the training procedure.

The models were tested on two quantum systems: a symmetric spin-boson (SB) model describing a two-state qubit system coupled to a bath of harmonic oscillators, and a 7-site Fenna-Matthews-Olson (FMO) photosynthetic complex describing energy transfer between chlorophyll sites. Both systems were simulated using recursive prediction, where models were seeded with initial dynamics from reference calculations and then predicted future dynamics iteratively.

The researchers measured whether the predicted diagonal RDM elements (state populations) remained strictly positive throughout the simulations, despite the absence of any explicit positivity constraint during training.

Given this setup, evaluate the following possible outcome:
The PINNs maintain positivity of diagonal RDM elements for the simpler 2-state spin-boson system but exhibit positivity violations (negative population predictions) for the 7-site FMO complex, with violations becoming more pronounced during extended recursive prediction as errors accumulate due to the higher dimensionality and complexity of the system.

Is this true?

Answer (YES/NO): NO